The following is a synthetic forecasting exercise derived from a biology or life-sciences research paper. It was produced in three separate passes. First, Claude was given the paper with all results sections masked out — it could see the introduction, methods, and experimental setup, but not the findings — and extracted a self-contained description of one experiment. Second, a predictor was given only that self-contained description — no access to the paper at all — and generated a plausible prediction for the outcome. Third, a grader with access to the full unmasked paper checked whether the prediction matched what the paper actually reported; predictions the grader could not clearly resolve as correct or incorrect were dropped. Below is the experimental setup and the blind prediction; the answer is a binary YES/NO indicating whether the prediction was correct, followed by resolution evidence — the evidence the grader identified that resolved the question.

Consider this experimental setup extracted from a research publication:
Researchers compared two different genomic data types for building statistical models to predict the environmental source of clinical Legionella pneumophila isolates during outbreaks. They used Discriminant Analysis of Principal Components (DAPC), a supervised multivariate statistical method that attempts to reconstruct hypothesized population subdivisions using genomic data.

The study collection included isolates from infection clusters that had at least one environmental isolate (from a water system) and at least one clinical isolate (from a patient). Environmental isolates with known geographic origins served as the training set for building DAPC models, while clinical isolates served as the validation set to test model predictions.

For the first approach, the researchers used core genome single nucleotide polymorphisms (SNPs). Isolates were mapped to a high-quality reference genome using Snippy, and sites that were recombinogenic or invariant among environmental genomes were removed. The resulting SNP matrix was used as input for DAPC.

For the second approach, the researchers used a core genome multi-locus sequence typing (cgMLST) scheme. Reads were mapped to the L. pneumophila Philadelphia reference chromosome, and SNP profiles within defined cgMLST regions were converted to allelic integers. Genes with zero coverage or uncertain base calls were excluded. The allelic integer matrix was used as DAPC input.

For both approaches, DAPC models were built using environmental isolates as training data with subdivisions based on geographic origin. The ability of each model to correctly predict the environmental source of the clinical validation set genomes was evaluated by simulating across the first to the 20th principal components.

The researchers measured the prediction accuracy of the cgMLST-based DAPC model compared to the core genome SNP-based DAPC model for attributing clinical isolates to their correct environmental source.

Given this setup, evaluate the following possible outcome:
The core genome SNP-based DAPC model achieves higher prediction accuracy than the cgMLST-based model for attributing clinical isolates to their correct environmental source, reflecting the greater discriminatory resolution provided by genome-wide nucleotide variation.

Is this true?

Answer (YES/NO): YES